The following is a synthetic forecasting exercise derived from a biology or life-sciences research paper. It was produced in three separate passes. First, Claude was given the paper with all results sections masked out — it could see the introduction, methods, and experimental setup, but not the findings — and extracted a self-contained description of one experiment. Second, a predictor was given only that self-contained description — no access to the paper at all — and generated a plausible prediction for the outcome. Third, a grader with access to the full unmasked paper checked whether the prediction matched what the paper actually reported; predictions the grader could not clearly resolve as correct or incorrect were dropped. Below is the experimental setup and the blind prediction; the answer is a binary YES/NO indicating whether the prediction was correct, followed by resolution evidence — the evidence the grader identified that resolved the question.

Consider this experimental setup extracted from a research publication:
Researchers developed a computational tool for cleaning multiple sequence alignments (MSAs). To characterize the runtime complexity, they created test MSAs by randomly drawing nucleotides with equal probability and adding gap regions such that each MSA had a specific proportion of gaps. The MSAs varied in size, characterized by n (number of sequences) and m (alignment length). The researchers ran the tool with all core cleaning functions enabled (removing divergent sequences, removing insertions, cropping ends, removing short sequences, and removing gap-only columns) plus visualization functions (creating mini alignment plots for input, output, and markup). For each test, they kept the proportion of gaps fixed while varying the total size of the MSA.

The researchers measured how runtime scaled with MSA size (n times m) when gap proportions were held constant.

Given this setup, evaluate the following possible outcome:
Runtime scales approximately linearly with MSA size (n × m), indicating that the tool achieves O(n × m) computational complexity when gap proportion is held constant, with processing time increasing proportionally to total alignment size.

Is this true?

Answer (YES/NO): NO